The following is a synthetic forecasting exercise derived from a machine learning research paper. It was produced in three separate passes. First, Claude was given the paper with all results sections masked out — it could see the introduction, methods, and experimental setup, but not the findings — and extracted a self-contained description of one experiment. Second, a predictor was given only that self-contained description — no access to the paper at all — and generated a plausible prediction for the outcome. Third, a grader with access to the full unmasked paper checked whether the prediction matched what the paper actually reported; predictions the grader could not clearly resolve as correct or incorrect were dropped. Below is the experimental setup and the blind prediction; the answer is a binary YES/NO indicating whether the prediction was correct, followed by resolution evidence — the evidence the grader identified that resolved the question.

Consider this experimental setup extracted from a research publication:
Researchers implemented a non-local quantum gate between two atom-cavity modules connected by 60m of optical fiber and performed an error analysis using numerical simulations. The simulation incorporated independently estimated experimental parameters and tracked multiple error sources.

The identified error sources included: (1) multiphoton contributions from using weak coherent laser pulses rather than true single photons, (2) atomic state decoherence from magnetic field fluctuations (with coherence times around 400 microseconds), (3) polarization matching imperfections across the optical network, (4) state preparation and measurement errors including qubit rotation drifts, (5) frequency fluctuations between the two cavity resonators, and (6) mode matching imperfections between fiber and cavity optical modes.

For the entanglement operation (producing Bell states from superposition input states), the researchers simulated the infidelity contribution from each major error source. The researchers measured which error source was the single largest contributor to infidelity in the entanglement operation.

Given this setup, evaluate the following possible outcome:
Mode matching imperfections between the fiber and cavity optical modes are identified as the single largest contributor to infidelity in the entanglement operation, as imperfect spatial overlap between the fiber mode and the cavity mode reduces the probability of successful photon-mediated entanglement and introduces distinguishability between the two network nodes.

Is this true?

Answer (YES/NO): NO